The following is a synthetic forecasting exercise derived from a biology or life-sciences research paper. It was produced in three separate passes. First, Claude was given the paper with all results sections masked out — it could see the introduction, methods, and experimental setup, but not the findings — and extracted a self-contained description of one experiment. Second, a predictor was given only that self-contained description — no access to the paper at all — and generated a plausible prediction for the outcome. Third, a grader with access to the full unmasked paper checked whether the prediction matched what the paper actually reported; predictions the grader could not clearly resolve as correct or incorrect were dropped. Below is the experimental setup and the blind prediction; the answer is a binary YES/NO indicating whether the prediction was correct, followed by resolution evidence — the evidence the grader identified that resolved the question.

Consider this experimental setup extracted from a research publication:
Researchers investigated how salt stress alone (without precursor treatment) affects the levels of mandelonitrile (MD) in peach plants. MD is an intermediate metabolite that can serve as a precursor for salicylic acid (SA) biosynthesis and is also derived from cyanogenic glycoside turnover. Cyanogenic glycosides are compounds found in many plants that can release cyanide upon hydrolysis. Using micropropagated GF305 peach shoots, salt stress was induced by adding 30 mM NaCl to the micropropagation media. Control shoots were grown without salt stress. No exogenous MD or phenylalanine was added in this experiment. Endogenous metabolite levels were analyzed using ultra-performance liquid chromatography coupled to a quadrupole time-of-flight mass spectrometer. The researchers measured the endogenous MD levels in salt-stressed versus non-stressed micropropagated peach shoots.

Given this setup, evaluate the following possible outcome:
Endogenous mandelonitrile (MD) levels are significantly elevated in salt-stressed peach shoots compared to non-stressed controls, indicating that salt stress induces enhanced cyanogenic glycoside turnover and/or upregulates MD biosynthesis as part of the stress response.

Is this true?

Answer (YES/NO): YES